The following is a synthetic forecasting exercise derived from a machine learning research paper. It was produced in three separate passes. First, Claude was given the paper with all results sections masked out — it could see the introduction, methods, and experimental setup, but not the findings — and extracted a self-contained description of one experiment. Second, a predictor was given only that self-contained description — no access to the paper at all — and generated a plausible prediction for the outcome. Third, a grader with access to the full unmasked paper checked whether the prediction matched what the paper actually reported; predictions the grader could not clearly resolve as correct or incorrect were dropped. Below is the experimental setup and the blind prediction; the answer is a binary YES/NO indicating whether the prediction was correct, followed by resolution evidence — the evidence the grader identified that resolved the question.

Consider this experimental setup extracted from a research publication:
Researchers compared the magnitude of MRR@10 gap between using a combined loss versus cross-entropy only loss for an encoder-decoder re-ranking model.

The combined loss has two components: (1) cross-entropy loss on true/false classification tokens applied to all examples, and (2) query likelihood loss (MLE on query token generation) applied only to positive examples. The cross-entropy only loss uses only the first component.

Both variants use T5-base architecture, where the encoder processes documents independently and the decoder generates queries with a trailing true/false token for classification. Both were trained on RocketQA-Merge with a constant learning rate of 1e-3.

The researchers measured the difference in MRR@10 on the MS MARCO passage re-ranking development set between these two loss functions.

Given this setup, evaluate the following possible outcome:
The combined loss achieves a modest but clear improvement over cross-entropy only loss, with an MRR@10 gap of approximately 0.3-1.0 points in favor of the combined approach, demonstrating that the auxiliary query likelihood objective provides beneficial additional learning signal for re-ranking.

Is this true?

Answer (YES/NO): YES